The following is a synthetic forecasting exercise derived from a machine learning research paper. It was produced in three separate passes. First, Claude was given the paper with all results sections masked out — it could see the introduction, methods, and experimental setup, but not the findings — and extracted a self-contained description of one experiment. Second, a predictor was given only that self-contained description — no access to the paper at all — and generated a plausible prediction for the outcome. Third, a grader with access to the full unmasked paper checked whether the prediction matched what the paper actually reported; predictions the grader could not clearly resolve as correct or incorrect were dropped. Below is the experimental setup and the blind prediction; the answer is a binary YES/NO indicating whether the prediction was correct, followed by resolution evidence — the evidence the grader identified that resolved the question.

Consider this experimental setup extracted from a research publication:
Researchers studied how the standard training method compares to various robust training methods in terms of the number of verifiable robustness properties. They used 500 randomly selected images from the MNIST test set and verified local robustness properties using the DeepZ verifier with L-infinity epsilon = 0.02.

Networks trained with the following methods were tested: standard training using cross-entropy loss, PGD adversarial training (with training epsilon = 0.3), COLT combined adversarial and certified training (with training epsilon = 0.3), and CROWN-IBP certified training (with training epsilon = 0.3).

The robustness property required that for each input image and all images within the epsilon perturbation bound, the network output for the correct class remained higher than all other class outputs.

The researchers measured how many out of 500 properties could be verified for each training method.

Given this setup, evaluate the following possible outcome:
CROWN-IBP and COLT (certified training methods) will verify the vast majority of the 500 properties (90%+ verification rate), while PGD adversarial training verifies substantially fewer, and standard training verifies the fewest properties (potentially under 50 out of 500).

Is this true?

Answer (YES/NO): NO